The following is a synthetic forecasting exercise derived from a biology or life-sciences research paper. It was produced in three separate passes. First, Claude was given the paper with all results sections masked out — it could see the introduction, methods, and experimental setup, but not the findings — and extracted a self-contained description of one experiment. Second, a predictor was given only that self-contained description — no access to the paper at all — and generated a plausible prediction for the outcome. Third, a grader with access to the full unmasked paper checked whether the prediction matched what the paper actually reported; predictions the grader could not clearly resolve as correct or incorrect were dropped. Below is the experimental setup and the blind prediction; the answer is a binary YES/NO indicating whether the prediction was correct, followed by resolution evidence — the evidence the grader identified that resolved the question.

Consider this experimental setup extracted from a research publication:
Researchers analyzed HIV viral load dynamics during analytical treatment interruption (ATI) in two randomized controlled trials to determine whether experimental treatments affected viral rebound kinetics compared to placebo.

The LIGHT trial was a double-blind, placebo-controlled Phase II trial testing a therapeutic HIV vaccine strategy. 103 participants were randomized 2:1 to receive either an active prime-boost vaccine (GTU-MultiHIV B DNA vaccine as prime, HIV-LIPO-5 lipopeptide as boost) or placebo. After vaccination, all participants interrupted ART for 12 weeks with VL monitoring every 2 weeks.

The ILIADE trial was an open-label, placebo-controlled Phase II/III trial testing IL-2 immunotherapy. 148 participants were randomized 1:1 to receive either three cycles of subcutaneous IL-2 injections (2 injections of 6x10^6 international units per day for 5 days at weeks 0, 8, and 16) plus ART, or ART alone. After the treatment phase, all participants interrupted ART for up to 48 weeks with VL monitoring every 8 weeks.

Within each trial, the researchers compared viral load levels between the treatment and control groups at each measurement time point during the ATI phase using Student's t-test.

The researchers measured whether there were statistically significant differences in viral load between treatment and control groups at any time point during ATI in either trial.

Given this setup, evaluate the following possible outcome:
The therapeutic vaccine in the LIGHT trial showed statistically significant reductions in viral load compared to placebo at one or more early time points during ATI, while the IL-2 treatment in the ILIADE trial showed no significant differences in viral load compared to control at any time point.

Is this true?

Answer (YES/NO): NO